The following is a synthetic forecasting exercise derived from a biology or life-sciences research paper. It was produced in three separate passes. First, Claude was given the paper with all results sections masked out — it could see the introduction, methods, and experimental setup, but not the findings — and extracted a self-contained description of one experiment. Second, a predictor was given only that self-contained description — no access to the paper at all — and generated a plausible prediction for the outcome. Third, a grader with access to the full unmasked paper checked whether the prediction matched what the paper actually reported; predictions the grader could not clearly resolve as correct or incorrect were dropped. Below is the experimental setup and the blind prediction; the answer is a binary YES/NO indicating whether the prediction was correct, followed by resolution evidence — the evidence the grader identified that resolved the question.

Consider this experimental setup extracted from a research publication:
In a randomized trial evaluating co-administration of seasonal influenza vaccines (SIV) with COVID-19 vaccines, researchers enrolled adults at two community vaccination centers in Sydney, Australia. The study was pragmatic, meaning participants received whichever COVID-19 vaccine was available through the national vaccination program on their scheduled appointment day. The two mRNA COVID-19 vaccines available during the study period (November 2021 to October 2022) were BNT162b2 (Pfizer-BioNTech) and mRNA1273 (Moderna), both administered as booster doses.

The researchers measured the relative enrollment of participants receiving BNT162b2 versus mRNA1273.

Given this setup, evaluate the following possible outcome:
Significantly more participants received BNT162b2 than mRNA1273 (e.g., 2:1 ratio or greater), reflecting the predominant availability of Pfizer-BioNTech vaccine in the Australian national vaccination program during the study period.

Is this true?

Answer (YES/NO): YES